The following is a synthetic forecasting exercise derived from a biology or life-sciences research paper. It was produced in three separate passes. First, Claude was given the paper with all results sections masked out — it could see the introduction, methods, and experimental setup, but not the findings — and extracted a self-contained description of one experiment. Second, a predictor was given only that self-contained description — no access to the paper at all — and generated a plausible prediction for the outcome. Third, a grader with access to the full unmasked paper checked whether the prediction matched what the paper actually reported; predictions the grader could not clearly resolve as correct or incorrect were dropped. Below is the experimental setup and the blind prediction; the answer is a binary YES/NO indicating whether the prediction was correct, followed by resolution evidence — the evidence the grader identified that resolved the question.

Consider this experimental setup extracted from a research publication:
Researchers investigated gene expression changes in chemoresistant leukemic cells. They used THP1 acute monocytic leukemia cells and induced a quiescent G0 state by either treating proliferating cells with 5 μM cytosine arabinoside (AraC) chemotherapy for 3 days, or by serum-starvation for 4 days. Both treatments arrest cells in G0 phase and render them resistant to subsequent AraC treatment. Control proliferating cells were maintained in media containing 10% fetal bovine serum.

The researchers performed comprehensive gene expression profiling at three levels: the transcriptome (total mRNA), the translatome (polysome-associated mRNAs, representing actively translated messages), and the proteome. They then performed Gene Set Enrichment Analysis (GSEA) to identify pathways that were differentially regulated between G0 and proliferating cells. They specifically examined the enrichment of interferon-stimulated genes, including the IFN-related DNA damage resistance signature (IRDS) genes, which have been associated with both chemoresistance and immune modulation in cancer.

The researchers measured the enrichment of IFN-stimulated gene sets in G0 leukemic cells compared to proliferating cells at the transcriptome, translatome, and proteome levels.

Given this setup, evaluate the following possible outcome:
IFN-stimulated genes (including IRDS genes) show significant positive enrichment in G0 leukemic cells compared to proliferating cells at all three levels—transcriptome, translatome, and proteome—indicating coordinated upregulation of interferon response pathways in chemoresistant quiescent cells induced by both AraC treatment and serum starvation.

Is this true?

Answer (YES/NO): YES